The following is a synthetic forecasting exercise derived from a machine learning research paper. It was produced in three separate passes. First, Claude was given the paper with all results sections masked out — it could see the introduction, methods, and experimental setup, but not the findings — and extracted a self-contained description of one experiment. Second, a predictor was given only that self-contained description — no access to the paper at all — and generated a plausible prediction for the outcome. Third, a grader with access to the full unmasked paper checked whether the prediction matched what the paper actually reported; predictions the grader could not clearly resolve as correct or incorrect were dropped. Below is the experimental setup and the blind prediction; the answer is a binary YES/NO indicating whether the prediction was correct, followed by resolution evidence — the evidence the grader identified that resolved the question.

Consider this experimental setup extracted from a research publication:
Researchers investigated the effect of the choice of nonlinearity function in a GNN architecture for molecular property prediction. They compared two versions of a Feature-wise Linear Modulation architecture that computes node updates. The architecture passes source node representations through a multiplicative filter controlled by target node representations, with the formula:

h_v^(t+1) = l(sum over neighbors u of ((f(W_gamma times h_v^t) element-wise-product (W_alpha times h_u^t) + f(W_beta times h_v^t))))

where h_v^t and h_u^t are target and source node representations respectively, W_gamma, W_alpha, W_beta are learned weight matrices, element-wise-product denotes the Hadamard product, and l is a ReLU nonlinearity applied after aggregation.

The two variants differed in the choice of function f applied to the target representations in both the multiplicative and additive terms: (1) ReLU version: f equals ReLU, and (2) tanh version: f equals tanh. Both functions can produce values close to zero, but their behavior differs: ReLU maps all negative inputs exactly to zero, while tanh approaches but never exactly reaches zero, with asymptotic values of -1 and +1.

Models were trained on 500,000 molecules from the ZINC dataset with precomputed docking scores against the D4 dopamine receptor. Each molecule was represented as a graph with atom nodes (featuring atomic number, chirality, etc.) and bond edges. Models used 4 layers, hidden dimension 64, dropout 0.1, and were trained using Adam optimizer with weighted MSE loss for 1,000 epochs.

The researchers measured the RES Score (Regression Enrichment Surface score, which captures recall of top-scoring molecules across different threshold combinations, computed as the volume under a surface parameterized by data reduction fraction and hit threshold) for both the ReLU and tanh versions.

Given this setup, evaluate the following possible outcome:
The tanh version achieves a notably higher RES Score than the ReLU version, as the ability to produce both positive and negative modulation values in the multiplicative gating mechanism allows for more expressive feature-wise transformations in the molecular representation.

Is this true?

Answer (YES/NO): NO